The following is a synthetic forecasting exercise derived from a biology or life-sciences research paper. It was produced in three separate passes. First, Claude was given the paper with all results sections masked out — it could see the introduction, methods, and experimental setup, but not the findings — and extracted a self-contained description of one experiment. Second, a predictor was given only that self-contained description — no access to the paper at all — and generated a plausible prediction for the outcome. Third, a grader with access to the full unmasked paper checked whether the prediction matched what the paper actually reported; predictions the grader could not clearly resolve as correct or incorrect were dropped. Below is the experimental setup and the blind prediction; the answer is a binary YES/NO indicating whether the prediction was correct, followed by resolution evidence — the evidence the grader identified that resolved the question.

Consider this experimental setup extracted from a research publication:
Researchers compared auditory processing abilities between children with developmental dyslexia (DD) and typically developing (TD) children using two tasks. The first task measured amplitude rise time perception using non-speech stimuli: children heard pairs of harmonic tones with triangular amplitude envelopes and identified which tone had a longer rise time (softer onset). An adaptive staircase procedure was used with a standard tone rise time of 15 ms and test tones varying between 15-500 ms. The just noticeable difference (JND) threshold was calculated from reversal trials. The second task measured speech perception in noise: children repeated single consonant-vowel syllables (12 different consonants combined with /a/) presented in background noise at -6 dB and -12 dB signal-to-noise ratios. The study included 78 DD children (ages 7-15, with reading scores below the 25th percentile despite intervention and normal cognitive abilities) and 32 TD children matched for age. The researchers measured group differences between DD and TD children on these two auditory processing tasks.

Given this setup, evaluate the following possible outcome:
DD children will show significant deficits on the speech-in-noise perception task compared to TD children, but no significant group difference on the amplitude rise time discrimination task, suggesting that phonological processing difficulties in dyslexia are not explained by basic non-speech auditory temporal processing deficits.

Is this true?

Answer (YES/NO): NO